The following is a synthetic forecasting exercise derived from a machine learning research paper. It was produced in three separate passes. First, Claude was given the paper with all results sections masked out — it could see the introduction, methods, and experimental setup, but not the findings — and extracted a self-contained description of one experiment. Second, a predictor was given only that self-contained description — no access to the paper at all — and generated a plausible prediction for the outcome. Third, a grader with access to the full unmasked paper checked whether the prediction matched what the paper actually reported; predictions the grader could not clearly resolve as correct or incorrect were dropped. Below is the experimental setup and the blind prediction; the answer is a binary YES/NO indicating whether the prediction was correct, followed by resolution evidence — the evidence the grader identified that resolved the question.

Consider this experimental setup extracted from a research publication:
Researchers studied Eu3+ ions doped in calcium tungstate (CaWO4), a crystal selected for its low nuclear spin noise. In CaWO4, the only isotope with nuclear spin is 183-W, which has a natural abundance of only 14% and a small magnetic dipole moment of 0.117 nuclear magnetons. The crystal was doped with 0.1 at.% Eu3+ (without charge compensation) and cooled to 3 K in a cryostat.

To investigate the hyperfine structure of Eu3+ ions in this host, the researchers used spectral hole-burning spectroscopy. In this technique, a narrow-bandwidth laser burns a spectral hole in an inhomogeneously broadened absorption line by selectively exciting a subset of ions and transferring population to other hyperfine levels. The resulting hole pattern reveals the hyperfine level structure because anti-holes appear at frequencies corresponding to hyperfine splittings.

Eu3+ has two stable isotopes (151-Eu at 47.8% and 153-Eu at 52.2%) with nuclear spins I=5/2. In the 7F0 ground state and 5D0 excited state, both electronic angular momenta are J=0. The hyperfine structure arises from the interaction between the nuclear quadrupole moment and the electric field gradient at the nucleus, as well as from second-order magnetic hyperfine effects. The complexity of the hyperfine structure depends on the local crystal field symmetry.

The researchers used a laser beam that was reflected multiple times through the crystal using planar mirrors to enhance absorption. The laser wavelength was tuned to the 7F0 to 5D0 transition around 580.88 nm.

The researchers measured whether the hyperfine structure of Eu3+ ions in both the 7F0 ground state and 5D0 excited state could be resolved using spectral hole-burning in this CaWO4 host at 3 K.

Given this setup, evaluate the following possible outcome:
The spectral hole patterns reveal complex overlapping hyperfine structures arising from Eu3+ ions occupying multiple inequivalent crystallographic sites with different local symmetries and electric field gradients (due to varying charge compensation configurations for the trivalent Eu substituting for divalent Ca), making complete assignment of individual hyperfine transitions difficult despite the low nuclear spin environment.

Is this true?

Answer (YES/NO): NO